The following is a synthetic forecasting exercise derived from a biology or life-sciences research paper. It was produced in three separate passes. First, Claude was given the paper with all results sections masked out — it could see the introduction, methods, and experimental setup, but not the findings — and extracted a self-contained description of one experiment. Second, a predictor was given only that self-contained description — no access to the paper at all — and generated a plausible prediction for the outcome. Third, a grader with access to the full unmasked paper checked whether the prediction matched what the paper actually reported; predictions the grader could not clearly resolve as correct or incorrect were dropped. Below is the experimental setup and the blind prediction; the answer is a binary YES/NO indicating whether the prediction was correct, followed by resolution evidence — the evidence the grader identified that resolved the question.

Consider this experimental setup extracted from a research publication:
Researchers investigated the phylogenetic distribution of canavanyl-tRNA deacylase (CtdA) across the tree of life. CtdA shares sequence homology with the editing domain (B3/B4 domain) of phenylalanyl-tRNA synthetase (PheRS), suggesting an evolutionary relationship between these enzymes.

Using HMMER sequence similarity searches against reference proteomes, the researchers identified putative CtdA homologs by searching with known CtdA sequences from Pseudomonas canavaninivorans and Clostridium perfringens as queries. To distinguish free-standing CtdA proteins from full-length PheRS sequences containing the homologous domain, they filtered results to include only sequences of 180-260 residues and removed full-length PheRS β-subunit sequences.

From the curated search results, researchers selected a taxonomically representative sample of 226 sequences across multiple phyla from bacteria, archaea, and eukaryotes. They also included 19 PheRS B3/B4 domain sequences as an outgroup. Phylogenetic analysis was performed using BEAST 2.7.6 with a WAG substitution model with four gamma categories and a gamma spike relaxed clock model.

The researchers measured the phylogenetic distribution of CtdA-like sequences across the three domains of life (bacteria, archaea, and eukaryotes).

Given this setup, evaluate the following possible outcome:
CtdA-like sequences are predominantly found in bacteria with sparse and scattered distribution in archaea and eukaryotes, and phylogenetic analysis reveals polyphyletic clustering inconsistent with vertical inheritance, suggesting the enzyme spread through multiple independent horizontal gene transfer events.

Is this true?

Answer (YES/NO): NO